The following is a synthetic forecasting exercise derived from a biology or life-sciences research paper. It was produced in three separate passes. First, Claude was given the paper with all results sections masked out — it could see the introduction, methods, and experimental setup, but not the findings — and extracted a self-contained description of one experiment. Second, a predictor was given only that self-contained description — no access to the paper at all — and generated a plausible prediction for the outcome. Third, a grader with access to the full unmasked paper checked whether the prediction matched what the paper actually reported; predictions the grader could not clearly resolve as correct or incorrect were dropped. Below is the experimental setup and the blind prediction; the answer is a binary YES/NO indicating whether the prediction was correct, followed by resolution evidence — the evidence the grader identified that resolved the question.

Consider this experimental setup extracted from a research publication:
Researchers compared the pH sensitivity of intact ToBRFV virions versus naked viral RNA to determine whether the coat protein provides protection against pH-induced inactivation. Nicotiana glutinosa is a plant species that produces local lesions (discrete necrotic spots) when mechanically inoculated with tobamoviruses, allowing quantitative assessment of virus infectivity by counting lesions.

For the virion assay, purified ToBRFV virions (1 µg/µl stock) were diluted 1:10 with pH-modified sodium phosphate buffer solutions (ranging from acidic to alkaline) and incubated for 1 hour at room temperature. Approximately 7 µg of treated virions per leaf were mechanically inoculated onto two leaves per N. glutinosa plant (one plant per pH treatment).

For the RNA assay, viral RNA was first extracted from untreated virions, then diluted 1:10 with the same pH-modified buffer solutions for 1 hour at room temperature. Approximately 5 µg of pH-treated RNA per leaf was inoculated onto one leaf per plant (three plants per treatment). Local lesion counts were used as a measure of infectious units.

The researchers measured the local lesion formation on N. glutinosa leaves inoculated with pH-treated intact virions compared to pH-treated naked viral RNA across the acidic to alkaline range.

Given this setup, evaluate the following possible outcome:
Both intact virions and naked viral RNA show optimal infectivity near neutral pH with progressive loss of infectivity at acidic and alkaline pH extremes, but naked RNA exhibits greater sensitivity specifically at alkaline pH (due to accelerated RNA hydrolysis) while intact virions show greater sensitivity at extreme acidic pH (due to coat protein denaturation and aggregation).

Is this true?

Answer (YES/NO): NO